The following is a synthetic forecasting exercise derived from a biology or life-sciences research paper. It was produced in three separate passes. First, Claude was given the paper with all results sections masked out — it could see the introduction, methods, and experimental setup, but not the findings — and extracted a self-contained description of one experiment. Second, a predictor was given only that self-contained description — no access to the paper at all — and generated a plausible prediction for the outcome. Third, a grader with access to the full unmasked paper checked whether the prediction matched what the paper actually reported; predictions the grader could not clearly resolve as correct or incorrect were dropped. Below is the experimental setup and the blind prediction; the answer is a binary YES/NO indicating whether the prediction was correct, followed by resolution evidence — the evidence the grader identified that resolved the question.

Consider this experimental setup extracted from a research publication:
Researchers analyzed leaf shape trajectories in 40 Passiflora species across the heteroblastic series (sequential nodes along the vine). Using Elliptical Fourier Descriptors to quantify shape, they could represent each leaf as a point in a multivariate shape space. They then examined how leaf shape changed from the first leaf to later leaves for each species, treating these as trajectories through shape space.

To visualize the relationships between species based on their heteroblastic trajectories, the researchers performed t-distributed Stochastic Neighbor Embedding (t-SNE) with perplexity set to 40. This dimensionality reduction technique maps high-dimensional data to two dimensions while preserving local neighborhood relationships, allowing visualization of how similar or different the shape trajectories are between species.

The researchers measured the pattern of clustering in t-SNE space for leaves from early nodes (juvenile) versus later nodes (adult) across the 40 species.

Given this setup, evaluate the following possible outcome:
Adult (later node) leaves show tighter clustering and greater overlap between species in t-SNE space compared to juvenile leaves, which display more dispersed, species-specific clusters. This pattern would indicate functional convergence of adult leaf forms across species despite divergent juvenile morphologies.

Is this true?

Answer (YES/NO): NO